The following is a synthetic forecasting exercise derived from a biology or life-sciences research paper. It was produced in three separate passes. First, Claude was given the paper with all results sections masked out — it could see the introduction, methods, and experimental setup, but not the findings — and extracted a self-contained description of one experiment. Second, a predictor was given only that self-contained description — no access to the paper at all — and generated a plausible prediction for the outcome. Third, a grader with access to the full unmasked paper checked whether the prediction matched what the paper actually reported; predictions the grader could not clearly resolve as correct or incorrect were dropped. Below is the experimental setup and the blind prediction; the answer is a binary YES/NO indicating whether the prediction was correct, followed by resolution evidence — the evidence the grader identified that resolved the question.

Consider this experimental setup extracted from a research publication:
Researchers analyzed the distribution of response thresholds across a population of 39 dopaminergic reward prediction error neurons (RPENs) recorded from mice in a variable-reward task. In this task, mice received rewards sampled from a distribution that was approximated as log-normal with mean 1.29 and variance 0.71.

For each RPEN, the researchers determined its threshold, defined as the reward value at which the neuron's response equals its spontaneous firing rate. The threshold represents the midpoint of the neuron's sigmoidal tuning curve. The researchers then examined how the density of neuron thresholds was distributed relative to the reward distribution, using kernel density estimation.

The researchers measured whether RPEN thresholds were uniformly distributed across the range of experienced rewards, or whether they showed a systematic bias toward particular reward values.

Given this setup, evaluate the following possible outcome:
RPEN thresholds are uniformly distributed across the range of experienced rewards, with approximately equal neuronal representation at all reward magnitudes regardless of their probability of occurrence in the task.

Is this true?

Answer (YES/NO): NO